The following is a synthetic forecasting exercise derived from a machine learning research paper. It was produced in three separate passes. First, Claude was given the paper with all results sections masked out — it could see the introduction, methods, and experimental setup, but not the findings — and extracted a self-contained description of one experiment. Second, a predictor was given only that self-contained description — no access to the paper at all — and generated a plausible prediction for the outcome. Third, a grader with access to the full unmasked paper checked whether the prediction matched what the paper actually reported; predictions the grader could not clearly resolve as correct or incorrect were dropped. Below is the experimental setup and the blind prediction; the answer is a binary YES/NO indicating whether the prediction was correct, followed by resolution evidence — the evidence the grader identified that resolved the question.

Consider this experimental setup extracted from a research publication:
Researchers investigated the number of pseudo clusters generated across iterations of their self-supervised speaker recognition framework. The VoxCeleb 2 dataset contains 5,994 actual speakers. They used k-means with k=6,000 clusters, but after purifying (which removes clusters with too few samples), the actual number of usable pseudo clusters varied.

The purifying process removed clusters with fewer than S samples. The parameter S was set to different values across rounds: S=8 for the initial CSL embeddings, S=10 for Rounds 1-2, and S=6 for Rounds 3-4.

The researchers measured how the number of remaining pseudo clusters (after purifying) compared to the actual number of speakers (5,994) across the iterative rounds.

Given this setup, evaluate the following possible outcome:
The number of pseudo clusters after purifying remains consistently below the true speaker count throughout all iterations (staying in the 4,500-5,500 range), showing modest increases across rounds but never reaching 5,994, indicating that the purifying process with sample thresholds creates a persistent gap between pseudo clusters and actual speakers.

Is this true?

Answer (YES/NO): NO